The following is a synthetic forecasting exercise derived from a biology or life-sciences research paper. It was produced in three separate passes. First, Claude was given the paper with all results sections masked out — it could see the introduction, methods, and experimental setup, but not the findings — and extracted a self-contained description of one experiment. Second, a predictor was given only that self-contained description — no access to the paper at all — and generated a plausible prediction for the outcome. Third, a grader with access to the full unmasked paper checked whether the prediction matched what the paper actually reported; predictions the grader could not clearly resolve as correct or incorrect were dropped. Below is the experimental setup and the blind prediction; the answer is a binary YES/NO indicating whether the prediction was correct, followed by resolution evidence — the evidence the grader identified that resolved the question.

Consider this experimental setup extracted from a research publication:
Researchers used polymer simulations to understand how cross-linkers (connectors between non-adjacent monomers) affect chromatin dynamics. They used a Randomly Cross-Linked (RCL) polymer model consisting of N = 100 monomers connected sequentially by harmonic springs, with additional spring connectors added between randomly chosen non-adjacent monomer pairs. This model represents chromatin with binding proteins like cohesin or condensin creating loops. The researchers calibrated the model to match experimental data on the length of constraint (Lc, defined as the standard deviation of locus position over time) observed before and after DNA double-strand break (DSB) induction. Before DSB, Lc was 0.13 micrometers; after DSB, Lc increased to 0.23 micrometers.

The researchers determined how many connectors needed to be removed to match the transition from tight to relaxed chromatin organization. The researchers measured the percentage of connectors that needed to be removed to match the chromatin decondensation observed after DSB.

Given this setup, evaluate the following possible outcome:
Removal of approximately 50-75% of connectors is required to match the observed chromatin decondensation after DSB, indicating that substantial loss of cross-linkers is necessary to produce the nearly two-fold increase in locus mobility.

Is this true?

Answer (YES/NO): NO